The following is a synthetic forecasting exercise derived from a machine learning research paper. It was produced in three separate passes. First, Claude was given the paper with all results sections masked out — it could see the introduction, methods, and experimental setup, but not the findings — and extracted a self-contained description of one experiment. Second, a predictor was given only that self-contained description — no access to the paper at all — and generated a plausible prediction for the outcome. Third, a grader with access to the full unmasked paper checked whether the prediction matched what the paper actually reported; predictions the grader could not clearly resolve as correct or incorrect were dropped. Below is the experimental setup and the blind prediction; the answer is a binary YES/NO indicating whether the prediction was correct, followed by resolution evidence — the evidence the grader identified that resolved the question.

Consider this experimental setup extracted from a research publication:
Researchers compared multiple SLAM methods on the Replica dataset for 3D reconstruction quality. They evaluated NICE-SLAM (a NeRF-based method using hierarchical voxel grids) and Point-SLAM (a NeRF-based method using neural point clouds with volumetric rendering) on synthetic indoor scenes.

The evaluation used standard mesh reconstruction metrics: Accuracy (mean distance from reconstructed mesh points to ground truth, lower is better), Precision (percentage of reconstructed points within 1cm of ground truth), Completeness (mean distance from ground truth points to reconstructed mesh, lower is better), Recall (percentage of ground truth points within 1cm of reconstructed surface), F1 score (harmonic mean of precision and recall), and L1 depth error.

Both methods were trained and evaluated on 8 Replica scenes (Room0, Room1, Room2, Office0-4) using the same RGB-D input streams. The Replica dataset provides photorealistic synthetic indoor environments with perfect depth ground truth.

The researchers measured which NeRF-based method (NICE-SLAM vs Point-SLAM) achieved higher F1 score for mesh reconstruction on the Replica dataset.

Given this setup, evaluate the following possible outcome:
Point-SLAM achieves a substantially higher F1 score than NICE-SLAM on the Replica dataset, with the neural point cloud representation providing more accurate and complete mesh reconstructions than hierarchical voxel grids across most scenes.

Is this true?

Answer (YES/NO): NO